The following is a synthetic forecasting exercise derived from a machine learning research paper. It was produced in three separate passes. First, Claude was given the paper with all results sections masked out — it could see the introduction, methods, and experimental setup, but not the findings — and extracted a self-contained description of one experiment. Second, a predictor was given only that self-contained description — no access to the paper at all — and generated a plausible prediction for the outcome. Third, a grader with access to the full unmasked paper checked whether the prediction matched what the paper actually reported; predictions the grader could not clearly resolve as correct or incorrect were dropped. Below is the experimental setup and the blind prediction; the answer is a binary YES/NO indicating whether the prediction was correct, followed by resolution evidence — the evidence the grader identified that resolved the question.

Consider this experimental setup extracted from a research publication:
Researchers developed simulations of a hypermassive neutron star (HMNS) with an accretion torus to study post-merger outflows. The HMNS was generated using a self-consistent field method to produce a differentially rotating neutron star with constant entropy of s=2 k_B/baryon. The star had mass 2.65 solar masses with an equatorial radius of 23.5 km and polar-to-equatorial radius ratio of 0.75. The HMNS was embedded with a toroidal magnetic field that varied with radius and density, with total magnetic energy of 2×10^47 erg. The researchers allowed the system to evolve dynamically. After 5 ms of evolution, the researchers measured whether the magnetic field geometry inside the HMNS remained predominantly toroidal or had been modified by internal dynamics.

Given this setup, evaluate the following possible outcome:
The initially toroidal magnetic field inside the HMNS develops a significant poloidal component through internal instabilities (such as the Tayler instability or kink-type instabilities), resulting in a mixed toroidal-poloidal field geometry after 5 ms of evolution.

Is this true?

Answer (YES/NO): YES